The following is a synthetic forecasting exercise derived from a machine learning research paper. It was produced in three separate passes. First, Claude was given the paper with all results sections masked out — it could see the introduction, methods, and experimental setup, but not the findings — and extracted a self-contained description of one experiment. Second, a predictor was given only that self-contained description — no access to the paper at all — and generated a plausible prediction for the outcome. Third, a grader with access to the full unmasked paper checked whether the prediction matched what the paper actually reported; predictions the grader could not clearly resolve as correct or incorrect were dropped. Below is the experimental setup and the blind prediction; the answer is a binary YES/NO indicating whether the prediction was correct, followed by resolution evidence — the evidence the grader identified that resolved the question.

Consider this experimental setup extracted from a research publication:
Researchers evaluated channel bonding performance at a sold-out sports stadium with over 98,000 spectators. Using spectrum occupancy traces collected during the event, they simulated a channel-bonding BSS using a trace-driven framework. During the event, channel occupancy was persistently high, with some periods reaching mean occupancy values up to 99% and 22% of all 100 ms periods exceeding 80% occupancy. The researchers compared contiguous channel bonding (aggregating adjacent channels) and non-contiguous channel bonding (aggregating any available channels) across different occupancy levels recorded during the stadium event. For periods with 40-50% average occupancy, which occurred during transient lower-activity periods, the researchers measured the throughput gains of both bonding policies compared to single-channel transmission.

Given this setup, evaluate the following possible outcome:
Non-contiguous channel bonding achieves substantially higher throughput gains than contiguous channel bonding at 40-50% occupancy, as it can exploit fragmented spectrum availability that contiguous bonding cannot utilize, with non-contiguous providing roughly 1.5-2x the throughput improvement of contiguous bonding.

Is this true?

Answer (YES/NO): YES